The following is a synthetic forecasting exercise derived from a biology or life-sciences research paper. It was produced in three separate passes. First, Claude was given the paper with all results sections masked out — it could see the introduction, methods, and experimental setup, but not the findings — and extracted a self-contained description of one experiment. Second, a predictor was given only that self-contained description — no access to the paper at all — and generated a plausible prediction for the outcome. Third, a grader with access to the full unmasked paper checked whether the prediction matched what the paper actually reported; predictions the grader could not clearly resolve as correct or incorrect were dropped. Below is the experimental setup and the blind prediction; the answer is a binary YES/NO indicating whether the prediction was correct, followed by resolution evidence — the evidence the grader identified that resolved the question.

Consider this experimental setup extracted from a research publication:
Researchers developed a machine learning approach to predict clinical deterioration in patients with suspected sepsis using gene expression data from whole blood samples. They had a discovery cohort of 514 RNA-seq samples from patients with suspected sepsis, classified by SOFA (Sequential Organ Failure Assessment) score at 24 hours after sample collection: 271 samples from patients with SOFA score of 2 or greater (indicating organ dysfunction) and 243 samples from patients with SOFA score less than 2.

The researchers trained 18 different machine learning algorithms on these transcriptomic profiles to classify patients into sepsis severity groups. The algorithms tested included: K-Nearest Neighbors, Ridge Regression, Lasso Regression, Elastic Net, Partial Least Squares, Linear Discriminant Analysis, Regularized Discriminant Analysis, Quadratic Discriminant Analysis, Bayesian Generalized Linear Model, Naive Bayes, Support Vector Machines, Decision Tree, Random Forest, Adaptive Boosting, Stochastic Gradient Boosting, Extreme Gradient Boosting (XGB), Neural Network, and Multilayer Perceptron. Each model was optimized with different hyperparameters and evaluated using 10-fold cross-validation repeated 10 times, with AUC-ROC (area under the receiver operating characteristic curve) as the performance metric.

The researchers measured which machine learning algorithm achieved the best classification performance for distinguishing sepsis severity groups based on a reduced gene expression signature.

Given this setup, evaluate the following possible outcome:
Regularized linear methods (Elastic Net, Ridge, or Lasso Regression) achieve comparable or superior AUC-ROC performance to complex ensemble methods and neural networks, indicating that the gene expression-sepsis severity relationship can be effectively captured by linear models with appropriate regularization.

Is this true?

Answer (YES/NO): NO